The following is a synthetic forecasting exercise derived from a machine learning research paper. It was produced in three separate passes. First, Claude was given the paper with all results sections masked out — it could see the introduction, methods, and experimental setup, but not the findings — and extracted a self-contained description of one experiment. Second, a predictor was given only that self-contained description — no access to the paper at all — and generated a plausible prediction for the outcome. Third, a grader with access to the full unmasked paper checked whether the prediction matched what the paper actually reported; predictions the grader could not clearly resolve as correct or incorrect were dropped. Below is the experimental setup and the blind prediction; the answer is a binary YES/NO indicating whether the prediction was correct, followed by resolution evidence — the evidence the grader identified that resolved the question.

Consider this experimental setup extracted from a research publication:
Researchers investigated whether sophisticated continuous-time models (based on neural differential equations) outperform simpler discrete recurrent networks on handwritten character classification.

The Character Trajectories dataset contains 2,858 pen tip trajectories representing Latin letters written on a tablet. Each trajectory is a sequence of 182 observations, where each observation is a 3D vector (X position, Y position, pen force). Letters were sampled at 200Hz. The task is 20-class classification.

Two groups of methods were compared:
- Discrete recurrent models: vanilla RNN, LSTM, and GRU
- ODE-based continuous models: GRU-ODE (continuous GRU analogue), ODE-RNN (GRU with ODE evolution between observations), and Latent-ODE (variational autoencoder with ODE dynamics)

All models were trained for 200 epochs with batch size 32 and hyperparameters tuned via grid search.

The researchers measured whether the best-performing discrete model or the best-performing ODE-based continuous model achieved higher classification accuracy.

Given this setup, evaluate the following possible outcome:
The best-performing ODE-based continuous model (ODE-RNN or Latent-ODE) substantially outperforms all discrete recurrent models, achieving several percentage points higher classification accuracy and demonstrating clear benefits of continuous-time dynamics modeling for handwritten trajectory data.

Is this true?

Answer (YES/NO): YES